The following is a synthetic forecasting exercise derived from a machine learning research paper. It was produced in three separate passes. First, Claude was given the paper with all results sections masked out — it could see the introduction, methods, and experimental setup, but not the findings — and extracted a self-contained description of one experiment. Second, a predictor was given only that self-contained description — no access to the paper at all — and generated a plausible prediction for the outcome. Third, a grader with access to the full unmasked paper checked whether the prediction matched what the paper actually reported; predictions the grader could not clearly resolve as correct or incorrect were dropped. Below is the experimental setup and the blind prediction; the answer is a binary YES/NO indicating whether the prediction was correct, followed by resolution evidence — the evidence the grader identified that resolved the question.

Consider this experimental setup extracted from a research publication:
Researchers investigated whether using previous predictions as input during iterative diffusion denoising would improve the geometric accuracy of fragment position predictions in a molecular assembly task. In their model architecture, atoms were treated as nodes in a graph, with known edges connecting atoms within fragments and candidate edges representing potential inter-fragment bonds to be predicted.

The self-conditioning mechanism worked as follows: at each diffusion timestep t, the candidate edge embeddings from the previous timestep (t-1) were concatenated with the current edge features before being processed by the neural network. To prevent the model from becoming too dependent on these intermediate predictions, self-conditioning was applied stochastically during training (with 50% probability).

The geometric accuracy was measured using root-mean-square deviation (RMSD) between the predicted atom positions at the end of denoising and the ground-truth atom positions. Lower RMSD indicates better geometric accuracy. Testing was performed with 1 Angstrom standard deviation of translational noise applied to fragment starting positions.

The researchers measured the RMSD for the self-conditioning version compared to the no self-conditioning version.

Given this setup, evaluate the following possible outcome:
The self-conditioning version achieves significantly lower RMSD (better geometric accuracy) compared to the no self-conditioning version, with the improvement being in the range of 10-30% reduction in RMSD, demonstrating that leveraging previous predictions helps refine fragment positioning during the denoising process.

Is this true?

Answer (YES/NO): YES